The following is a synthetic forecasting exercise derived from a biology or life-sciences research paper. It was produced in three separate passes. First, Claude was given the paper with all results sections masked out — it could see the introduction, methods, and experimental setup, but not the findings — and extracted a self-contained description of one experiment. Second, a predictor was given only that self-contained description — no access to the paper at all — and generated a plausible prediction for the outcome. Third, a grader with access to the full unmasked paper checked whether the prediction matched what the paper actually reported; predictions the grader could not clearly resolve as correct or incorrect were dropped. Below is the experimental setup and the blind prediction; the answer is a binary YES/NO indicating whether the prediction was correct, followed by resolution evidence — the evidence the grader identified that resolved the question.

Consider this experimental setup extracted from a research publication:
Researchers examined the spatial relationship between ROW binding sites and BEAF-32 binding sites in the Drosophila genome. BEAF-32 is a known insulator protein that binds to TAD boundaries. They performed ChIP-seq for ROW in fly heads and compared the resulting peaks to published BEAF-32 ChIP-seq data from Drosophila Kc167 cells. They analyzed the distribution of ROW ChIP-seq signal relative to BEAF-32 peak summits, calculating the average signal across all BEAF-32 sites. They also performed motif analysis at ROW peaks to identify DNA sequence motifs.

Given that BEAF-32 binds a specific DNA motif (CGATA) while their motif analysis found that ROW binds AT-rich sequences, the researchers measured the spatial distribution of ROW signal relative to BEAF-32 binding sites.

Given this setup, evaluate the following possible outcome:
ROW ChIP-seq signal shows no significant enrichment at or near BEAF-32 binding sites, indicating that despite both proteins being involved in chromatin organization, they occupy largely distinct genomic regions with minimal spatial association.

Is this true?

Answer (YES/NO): NO